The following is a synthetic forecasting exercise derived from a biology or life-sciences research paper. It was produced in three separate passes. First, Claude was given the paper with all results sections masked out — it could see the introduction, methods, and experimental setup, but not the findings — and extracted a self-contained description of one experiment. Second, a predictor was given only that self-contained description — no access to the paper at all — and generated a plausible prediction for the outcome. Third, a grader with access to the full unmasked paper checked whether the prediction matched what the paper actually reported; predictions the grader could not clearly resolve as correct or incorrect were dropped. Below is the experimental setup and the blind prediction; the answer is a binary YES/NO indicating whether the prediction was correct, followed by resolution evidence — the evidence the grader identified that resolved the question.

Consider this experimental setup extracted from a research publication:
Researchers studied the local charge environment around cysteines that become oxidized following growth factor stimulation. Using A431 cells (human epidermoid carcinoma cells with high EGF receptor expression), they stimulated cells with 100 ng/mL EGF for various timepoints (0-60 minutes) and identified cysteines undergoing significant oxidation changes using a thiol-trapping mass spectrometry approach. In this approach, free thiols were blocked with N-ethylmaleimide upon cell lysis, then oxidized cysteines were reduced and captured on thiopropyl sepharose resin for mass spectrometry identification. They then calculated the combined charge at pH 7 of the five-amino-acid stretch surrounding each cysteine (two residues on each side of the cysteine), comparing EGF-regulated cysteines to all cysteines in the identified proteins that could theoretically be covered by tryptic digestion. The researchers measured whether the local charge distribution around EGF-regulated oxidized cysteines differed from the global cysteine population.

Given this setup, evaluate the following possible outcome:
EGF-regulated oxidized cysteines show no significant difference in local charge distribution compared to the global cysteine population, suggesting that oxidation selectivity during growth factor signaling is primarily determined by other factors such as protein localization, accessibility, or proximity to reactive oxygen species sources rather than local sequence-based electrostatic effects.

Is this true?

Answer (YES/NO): YES